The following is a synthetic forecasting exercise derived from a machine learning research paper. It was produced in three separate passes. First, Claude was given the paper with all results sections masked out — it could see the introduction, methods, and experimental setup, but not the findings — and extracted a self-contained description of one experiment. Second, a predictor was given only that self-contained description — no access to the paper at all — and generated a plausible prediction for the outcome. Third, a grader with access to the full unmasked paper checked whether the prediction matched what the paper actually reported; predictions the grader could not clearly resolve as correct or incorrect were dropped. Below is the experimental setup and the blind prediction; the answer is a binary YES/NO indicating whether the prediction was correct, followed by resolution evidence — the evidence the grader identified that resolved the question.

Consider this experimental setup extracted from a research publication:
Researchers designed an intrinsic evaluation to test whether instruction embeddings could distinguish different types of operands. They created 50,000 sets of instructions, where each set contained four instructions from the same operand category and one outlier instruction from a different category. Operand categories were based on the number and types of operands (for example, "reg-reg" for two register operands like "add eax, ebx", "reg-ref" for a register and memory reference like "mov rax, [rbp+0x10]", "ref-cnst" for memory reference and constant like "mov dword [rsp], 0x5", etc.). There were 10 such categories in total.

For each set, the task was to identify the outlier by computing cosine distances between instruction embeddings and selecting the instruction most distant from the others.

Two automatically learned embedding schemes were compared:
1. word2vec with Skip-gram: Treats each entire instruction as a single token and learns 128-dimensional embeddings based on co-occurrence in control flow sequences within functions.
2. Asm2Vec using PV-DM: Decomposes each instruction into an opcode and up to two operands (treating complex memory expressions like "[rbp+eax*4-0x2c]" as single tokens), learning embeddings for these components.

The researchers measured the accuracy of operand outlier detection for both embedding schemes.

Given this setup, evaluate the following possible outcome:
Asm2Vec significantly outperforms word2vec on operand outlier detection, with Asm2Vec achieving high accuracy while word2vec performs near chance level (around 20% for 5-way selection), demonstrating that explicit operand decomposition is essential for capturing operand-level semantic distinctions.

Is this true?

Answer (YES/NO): NO